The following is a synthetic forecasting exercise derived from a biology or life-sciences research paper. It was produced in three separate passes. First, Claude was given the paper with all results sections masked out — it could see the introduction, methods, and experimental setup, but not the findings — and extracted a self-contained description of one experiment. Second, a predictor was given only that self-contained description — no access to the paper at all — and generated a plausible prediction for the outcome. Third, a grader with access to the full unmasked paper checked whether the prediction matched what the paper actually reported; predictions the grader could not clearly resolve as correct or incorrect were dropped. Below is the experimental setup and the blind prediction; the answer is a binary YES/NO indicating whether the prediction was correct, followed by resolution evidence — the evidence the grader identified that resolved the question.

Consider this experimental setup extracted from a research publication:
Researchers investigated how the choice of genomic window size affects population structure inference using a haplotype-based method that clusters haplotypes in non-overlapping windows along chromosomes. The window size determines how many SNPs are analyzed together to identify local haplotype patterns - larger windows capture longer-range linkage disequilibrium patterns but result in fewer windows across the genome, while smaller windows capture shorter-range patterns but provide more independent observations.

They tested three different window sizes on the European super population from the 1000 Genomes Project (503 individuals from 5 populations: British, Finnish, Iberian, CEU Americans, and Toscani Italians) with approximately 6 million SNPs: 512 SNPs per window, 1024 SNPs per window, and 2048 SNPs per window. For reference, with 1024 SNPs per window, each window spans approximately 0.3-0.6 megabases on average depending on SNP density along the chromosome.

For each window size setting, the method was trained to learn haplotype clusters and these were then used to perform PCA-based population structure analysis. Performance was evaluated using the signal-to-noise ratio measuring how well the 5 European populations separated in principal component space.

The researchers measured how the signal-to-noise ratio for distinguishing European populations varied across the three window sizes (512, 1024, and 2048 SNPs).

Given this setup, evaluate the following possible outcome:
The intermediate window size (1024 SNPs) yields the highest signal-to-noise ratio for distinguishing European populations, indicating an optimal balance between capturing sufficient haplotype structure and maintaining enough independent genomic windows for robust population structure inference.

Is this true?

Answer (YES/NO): NO